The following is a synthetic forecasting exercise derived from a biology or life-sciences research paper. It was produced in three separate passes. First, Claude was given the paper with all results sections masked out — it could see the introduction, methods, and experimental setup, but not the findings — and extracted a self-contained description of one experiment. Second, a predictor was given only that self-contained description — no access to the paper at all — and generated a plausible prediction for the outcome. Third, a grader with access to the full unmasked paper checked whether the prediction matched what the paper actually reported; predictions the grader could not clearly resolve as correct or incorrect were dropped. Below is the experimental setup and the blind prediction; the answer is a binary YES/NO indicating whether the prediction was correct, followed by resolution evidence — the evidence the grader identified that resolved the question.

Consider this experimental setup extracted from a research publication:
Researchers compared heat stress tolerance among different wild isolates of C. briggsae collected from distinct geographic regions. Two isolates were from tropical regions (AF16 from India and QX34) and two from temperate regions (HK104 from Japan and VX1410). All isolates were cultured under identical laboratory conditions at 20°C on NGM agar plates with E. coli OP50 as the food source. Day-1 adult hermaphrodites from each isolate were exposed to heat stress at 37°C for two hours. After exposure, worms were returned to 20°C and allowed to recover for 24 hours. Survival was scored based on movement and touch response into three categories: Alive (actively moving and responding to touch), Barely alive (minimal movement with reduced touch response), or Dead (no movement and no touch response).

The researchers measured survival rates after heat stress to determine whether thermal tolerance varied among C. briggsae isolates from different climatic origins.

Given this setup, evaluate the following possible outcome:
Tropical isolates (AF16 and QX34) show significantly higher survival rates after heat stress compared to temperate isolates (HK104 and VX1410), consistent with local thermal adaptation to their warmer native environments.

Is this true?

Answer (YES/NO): NO